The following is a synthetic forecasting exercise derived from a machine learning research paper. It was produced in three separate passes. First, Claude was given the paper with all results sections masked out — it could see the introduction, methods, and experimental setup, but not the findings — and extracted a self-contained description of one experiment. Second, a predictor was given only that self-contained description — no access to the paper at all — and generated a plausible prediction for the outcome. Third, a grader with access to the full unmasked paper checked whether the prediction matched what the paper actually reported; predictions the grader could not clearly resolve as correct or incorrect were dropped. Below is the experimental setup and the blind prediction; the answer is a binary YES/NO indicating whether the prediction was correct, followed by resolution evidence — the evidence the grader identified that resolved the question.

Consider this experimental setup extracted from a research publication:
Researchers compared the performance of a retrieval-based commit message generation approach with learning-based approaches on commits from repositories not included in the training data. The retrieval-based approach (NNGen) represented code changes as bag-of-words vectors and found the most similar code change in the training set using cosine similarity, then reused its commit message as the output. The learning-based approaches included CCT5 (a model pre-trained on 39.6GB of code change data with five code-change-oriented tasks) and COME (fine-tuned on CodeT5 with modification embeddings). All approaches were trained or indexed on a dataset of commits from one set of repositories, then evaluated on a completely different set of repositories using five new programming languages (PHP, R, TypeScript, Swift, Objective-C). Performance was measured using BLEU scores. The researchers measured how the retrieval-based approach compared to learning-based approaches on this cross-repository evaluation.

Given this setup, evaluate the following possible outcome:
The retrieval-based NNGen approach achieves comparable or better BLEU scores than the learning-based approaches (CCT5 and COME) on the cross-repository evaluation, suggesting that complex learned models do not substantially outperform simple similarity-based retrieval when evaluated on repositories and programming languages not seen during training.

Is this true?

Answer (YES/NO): NO